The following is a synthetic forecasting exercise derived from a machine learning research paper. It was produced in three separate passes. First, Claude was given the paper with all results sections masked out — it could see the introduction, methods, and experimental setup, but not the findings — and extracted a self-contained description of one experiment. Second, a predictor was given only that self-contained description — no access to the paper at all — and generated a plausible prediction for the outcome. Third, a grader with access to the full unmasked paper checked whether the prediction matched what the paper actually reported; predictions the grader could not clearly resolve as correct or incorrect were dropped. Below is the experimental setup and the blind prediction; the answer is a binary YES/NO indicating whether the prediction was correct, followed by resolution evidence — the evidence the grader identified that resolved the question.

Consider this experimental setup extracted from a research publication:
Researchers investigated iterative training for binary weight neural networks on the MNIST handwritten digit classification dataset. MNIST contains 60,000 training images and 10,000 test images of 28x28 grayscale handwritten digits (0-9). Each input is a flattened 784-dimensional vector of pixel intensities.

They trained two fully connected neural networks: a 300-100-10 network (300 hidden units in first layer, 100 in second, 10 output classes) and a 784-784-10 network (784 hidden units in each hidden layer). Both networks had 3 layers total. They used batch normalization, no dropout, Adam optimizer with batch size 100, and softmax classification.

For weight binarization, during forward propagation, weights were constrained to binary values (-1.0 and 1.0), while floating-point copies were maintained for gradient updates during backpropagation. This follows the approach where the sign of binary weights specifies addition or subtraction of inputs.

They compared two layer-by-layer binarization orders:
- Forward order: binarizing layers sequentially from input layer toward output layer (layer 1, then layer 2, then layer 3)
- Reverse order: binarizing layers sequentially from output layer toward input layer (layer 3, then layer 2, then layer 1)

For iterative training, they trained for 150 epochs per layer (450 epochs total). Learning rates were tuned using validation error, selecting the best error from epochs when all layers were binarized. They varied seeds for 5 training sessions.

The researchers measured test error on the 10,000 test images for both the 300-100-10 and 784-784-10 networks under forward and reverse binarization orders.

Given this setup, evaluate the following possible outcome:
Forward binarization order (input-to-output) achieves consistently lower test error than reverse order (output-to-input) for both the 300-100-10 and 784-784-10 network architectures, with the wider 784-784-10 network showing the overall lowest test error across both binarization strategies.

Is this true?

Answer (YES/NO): NO